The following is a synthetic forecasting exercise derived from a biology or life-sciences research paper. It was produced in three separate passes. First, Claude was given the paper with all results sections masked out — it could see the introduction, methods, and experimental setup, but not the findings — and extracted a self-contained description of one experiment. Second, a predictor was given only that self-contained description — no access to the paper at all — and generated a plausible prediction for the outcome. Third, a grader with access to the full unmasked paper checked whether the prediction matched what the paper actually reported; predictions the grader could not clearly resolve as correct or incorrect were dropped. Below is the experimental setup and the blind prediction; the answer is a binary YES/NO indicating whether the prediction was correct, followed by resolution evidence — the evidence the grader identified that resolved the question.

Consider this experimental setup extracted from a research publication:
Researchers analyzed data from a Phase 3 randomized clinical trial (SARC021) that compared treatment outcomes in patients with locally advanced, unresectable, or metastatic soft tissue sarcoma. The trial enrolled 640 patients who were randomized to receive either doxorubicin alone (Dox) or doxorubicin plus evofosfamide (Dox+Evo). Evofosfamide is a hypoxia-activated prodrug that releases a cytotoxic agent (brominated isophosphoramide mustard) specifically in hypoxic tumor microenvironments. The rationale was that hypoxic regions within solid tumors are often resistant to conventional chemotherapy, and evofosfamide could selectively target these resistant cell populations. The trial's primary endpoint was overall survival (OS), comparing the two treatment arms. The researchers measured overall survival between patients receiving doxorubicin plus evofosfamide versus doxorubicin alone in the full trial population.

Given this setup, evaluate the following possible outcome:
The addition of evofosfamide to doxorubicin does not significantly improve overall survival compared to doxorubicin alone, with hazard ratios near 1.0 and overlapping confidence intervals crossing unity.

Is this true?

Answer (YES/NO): YES